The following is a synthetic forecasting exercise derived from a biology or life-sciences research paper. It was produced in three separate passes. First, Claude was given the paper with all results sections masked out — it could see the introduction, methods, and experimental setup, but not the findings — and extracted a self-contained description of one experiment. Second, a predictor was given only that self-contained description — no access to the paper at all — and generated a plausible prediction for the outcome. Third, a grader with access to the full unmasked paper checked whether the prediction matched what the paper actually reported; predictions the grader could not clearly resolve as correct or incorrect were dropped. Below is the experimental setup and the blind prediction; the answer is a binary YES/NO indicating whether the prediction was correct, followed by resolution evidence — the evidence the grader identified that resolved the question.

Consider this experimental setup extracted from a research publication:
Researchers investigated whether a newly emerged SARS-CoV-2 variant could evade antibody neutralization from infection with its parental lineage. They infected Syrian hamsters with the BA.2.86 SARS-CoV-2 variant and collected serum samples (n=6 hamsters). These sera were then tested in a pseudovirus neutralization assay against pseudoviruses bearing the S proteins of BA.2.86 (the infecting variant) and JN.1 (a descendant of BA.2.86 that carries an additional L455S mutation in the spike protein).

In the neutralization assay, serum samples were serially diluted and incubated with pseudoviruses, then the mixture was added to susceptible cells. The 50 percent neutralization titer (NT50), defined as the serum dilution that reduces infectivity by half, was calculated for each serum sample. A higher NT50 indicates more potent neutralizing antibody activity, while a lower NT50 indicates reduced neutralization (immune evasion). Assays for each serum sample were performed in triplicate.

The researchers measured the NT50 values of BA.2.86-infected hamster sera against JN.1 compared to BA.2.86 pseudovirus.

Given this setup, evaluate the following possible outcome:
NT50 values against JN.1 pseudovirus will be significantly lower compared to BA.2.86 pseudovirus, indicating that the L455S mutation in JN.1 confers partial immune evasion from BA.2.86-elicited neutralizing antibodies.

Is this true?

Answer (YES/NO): NO